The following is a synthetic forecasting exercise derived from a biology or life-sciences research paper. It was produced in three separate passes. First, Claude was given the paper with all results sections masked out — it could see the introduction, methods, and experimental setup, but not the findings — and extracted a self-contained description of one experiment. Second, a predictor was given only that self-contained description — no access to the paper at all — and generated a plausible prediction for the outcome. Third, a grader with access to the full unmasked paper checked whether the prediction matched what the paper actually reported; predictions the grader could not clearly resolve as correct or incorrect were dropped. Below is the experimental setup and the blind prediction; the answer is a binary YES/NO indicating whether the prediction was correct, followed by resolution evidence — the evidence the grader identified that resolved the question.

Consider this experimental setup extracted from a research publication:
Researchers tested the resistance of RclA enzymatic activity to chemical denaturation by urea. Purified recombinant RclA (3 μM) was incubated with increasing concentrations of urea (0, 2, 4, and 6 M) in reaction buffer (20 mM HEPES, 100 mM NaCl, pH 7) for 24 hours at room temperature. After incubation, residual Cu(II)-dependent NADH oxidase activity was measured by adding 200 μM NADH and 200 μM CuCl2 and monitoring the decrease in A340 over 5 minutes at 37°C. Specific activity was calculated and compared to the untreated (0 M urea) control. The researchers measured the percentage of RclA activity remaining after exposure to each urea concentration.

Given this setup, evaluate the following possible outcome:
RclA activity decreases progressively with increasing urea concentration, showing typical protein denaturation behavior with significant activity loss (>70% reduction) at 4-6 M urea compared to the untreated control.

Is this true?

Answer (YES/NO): NO